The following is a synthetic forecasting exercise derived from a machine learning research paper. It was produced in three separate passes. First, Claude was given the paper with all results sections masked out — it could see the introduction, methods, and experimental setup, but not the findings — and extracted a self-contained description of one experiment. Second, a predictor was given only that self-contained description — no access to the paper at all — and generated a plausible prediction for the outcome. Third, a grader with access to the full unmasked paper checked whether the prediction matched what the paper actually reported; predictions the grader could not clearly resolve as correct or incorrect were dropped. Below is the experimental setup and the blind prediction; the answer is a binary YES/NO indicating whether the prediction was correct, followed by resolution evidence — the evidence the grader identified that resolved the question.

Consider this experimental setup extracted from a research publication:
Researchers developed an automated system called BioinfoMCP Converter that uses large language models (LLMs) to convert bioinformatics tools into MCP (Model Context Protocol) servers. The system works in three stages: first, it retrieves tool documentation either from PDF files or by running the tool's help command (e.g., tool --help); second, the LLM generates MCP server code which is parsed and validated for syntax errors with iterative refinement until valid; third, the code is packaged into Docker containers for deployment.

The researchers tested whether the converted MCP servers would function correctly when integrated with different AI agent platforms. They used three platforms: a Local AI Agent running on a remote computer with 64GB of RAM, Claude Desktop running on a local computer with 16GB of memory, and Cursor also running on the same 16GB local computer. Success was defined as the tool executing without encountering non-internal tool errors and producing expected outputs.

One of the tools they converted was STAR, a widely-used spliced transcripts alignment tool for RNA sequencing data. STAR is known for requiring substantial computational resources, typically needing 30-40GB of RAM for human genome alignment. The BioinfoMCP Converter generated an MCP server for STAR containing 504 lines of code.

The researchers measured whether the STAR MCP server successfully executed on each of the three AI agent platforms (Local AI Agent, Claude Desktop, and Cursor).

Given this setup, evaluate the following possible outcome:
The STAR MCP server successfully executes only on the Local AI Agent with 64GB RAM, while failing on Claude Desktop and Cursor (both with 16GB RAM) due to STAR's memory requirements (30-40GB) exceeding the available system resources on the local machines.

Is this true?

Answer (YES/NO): YES